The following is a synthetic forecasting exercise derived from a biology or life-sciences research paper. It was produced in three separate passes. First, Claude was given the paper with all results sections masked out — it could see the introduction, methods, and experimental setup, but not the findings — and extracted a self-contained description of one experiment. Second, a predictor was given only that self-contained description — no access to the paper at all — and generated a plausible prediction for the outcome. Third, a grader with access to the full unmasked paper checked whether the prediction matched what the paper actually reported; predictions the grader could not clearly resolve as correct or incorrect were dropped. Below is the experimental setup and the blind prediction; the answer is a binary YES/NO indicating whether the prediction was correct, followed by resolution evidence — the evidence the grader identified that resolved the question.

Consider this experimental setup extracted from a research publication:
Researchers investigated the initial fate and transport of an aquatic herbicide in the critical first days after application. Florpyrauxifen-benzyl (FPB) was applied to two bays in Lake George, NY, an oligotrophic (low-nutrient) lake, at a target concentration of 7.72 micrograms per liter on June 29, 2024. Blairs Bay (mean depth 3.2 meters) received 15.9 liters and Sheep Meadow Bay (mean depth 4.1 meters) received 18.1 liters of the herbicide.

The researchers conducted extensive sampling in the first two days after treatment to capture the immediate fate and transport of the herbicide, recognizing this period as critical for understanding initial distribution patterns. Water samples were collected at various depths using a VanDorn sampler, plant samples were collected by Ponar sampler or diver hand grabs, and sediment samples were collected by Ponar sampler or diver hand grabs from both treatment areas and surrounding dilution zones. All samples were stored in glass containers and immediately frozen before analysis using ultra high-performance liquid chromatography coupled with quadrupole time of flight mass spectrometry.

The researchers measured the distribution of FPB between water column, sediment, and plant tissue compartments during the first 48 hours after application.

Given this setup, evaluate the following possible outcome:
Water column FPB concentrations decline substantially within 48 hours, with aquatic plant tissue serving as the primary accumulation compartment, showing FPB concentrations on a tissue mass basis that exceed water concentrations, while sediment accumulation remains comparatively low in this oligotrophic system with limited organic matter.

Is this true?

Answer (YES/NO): NO